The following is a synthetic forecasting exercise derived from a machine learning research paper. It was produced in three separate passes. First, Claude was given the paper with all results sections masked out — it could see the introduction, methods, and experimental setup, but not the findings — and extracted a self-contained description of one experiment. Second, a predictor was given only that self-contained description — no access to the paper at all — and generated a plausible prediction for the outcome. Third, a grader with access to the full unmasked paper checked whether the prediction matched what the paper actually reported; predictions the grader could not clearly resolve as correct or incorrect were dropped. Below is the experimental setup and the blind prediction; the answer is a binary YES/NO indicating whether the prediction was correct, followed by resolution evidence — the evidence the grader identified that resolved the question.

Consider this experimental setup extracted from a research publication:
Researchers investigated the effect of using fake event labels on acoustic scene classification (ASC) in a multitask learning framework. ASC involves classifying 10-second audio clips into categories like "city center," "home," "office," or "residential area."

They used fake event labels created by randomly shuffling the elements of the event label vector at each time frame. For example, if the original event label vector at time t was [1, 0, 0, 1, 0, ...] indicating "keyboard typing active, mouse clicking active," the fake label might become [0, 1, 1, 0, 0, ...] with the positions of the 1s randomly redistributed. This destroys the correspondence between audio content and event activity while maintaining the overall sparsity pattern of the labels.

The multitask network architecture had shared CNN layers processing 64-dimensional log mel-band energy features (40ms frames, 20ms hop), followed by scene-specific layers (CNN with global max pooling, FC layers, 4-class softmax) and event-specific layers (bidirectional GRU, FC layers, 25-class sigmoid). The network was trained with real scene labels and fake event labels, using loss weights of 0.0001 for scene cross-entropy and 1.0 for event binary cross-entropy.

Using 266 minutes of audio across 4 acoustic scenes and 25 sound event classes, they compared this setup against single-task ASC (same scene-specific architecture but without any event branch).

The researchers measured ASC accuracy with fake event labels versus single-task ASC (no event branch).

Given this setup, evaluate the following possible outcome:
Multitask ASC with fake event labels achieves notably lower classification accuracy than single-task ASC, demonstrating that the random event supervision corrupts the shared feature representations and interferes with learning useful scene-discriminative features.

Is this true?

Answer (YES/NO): NO